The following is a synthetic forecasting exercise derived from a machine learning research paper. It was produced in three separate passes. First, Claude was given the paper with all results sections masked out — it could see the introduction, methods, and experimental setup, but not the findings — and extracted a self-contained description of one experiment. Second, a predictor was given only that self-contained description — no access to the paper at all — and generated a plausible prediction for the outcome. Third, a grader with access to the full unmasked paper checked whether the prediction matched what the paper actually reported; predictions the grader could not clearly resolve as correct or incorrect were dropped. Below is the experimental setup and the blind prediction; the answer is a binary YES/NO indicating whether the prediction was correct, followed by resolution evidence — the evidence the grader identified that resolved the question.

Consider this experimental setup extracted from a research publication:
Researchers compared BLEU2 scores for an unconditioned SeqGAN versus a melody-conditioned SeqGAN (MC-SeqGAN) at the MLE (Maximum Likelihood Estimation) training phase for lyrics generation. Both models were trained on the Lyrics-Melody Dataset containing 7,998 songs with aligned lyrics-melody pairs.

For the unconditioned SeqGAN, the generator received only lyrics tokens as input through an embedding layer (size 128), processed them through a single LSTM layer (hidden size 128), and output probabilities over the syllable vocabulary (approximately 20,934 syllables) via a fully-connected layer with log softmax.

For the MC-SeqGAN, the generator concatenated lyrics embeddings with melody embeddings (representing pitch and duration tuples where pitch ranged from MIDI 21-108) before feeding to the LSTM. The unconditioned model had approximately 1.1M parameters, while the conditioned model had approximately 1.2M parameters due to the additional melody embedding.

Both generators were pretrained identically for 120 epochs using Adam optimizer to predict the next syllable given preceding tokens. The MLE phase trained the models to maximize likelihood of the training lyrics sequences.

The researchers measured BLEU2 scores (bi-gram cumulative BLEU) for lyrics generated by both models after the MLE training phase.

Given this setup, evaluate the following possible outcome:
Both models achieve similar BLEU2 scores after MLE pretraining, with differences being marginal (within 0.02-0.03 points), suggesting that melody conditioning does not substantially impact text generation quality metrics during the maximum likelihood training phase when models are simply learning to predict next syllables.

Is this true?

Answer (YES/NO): YES